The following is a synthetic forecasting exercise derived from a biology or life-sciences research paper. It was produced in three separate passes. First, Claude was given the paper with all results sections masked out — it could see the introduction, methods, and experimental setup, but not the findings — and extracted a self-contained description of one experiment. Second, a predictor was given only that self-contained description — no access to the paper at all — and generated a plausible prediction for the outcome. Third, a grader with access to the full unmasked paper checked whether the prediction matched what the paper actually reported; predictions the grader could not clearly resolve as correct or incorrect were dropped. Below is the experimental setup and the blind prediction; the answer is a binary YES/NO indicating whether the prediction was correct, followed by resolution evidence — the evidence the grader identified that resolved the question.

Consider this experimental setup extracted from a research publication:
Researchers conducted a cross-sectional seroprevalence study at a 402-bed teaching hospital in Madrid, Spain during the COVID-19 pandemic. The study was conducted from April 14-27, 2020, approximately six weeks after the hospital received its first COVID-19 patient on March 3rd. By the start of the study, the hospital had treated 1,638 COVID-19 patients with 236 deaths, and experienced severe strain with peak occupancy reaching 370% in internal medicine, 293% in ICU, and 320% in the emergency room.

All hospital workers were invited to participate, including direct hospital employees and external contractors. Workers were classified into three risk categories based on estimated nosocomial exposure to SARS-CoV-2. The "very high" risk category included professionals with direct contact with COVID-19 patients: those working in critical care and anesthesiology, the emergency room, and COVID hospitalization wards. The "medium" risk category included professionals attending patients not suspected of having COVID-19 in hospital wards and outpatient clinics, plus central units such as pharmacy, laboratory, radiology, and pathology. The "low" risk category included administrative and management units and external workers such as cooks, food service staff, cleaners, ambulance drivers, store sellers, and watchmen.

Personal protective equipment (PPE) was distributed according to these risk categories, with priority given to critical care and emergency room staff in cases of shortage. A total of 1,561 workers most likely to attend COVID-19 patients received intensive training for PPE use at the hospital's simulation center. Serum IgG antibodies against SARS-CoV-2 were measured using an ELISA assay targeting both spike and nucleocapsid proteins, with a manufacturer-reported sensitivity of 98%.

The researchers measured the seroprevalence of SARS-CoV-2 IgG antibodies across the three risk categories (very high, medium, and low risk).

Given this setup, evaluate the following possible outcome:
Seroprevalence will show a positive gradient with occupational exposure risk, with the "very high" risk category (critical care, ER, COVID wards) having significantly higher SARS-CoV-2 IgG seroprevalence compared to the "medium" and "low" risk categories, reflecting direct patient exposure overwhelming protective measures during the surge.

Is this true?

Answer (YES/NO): NO